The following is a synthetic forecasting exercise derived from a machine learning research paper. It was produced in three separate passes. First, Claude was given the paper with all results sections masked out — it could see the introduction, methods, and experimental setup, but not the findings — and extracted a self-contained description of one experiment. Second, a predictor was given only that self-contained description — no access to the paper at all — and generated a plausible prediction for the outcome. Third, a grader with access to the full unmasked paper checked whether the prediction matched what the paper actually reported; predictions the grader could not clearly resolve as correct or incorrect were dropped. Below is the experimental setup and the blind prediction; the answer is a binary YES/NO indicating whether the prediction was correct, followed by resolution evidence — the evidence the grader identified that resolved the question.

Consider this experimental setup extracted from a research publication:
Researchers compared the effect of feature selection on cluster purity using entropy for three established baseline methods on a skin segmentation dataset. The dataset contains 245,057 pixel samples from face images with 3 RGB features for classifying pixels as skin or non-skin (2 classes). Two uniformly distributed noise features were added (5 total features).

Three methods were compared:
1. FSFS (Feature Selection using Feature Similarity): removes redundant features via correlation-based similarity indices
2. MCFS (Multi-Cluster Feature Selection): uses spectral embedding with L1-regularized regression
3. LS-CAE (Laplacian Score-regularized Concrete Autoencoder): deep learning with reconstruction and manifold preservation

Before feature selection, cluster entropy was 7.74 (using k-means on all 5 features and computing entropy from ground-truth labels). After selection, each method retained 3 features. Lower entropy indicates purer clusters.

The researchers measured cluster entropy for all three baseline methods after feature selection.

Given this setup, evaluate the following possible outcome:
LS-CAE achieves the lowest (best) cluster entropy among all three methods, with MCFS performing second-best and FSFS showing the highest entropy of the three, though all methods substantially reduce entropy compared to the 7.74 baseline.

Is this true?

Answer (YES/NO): NO